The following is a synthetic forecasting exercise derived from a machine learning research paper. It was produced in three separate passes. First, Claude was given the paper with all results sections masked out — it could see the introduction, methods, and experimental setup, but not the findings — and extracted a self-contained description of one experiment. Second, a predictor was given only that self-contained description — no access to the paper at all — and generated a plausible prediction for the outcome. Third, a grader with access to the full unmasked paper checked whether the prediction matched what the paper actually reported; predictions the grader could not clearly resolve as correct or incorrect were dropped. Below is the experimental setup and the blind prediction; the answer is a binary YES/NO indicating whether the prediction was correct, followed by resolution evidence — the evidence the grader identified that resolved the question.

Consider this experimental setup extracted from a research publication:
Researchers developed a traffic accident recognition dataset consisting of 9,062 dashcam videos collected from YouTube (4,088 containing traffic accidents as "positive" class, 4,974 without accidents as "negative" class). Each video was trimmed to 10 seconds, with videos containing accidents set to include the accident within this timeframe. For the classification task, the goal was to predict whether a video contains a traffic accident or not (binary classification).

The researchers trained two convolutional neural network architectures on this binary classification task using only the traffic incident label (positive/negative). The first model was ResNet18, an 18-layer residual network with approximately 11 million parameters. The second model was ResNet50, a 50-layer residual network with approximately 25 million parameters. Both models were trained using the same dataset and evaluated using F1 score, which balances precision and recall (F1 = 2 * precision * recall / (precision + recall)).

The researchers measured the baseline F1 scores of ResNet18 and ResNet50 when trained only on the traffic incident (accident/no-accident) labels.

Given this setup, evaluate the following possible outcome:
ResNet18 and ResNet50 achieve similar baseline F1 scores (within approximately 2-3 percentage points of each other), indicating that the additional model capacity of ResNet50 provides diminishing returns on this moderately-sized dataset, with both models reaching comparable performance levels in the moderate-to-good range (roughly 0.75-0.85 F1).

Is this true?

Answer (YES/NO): NO